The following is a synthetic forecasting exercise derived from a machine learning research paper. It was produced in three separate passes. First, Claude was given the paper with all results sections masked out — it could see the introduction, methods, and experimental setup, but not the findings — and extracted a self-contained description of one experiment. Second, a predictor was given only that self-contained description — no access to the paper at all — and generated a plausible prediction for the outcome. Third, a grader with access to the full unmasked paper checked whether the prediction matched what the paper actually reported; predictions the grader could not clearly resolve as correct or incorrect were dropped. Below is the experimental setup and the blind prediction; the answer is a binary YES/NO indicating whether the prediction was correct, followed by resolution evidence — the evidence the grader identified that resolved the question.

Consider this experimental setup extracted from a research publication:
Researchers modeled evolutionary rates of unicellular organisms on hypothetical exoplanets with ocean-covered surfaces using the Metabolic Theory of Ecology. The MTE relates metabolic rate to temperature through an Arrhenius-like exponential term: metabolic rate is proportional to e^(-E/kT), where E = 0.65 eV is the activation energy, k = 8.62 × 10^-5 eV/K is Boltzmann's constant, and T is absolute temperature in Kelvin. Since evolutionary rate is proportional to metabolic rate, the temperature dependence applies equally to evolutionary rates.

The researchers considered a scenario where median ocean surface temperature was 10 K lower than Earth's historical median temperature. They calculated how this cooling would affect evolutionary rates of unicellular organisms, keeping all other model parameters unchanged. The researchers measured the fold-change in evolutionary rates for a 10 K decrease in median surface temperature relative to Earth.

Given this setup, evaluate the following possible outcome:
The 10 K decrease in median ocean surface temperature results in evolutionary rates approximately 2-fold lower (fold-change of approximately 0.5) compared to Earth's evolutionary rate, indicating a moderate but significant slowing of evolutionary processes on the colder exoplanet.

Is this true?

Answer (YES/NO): NO